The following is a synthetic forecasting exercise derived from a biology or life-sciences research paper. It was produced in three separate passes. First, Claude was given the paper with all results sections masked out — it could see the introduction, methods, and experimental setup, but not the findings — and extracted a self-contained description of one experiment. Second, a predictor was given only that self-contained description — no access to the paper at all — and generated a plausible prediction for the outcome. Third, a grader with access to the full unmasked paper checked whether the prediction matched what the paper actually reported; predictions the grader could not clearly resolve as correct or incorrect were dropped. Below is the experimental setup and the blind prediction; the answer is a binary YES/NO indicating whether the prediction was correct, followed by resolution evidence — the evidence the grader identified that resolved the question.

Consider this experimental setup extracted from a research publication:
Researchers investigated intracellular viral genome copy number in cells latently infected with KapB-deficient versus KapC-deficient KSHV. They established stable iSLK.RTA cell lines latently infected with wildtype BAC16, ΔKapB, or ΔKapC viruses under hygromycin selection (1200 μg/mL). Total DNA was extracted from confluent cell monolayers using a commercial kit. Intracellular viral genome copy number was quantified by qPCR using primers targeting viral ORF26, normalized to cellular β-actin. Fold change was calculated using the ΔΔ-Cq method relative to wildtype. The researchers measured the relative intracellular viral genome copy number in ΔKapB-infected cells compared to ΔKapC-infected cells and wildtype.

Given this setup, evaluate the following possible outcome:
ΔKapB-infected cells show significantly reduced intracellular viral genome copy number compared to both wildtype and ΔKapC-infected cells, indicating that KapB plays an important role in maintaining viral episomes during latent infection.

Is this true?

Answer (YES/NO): NO